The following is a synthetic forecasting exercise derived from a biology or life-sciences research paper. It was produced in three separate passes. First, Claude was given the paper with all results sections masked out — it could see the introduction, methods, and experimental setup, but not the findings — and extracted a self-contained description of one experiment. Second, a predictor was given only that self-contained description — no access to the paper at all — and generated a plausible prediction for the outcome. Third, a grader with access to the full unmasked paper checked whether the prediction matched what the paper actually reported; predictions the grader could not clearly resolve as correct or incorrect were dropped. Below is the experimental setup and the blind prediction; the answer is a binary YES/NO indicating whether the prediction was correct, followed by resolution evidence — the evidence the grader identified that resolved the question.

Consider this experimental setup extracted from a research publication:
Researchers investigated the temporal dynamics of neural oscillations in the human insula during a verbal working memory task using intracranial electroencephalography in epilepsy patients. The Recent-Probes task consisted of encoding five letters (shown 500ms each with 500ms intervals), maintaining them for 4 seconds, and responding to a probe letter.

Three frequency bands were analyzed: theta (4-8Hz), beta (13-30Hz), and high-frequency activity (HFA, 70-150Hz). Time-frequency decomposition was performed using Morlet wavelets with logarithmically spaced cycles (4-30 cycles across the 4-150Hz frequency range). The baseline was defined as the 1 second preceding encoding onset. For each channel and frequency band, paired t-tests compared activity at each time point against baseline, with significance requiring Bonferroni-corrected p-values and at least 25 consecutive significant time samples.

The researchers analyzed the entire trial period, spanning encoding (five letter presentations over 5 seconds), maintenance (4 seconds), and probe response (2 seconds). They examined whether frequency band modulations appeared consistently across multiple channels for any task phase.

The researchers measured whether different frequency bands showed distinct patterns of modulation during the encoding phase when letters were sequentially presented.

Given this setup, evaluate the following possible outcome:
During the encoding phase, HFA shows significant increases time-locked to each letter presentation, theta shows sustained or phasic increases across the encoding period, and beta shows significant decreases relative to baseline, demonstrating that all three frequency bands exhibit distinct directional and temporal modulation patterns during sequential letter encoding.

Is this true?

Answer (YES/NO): NO